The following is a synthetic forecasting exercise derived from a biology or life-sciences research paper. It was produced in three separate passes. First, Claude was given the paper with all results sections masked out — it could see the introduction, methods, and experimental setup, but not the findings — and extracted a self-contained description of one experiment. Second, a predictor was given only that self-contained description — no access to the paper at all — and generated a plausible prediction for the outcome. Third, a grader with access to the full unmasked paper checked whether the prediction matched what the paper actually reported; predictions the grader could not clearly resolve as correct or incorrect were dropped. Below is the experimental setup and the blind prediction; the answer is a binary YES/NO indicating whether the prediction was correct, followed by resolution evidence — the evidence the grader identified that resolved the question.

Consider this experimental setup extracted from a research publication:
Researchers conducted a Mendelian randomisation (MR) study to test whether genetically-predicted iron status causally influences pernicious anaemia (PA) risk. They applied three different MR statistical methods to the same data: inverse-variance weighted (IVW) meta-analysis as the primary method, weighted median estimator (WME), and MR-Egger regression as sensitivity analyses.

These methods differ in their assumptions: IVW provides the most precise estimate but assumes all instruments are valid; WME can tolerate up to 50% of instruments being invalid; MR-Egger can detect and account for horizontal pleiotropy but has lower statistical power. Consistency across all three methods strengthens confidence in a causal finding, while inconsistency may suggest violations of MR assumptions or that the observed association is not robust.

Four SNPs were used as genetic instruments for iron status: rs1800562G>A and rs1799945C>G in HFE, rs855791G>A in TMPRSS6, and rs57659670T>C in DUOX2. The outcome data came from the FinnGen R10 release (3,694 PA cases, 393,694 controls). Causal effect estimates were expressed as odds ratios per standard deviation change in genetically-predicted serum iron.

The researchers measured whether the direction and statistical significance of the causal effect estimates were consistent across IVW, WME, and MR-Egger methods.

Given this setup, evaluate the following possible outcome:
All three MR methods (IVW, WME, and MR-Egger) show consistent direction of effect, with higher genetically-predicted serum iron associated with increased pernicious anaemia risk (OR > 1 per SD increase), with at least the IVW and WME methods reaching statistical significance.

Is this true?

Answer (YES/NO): NO